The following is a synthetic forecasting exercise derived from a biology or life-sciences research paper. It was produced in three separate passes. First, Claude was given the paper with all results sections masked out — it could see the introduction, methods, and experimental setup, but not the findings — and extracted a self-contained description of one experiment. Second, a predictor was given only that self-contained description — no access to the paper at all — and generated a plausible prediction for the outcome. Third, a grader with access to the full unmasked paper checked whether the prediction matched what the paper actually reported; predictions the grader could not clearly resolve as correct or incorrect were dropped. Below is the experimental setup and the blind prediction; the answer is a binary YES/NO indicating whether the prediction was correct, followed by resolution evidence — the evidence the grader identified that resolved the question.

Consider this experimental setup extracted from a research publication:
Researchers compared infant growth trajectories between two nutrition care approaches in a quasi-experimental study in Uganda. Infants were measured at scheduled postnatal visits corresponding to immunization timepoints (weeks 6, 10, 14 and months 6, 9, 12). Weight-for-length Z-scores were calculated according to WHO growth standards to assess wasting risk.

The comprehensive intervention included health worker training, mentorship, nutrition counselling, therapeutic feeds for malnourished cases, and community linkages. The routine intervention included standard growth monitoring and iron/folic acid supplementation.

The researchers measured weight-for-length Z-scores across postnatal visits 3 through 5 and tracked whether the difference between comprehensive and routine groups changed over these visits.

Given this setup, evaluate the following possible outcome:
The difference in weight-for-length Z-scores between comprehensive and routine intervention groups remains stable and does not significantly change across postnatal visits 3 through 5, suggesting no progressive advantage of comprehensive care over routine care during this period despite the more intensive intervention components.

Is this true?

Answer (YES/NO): YES